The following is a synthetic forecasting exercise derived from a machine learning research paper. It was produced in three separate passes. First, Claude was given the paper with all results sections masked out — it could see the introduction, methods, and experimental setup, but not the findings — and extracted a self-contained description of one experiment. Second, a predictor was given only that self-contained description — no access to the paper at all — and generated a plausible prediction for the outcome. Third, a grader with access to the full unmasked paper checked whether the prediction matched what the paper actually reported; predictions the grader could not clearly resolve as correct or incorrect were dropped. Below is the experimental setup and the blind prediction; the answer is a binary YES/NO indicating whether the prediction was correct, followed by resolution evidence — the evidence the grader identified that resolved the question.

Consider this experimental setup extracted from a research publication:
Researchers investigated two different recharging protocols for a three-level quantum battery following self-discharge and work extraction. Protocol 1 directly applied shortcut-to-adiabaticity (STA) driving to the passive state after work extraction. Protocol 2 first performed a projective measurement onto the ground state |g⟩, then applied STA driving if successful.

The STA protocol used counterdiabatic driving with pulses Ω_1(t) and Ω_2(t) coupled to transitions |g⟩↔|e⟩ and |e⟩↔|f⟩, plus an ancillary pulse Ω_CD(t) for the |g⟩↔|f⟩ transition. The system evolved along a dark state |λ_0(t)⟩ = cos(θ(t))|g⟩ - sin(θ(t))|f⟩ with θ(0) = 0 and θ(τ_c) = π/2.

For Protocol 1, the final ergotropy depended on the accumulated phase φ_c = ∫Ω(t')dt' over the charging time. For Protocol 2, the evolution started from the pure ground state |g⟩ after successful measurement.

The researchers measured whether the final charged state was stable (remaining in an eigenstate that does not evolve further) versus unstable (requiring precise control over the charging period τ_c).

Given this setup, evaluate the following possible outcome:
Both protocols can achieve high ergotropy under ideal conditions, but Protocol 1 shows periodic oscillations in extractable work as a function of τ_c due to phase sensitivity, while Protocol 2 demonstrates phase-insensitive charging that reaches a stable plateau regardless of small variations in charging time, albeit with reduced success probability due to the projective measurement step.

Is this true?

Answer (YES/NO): YES